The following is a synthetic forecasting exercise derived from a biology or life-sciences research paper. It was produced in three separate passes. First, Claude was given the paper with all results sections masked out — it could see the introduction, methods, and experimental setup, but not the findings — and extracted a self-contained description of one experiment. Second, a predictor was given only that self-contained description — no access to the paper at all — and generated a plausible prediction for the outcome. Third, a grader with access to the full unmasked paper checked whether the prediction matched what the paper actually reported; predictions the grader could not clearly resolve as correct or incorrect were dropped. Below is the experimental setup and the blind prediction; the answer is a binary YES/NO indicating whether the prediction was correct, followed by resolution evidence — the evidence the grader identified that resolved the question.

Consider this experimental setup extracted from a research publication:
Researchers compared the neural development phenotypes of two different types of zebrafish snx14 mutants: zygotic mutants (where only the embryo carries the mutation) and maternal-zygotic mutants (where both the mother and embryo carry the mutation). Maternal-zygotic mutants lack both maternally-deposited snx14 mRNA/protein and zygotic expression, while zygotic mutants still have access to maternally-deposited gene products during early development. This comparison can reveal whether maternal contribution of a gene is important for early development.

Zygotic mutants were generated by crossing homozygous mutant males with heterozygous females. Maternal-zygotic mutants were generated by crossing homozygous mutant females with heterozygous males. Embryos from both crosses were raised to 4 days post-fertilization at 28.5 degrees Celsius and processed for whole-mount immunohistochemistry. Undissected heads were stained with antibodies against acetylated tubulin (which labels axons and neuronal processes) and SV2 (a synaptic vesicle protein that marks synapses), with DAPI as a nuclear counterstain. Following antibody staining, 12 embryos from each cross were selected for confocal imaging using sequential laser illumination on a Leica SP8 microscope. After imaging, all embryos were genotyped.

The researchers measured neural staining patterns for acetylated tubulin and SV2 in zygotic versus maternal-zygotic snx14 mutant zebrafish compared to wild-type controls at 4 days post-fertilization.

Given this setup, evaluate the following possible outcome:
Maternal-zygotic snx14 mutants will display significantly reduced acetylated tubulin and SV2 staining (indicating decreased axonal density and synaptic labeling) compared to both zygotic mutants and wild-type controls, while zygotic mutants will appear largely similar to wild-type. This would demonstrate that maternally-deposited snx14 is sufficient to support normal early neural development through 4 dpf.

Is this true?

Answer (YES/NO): NO